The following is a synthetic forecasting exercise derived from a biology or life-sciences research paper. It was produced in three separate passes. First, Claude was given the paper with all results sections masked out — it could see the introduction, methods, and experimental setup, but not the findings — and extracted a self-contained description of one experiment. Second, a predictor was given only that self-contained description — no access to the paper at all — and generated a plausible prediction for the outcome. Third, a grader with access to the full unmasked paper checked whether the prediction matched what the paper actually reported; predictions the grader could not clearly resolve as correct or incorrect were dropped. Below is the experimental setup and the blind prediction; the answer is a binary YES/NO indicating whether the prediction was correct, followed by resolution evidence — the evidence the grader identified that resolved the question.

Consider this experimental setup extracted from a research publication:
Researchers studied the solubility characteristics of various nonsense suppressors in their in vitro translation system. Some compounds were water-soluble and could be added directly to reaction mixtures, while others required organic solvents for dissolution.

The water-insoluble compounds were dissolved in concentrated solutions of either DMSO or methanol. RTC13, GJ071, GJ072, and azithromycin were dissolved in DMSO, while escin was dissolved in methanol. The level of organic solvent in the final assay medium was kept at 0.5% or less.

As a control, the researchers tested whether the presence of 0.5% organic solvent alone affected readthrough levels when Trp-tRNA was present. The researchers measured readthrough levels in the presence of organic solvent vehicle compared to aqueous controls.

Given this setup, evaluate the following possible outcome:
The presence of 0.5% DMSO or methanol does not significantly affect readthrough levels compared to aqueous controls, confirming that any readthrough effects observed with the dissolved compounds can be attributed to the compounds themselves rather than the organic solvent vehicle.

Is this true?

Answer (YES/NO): NO